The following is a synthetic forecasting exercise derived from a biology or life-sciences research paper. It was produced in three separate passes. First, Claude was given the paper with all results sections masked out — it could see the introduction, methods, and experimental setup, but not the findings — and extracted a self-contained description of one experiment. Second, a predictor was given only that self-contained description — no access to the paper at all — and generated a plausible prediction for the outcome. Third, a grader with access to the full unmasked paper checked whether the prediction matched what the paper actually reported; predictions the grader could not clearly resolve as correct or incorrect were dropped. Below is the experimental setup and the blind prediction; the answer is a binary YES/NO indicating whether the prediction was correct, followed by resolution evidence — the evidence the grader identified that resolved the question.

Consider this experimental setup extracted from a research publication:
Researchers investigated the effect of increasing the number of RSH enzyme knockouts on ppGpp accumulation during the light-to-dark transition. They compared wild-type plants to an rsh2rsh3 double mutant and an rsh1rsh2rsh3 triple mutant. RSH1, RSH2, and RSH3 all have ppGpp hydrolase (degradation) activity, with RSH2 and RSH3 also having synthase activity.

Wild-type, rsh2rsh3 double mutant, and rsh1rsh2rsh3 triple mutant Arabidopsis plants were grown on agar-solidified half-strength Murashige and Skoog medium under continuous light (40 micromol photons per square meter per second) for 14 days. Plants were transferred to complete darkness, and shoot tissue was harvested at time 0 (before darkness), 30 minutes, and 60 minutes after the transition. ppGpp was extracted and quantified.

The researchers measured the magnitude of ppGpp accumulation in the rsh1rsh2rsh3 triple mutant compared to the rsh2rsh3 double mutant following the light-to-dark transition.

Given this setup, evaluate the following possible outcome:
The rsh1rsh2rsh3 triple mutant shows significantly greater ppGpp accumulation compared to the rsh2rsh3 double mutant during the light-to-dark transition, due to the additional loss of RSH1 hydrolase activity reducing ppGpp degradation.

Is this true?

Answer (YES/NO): YES